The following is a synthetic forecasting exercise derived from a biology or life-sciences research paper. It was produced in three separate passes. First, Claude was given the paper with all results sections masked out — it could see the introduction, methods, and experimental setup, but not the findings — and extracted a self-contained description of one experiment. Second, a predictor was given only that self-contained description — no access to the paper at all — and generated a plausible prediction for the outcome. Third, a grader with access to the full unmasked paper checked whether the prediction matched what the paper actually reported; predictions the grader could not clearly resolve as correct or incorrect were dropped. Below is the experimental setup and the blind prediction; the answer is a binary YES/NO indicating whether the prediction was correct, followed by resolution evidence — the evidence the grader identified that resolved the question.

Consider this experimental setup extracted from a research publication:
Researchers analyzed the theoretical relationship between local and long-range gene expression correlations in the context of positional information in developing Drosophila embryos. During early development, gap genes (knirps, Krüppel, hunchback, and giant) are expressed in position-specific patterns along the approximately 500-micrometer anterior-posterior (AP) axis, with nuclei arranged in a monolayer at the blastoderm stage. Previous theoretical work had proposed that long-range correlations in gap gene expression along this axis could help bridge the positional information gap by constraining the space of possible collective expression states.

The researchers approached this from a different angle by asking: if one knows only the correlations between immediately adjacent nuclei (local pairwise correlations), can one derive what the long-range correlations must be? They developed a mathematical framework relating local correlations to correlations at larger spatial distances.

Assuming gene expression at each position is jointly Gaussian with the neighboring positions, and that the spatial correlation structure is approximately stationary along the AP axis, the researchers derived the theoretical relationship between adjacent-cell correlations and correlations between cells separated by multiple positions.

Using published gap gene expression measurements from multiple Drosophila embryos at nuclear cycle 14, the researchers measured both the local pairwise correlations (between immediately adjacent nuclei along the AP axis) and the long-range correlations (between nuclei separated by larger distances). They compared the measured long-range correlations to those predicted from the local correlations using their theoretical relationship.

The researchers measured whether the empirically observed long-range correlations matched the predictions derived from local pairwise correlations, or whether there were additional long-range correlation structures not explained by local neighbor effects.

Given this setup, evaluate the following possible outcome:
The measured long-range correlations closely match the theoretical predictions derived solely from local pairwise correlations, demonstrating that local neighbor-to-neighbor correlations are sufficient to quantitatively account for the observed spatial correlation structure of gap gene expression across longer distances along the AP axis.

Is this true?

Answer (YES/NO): YES